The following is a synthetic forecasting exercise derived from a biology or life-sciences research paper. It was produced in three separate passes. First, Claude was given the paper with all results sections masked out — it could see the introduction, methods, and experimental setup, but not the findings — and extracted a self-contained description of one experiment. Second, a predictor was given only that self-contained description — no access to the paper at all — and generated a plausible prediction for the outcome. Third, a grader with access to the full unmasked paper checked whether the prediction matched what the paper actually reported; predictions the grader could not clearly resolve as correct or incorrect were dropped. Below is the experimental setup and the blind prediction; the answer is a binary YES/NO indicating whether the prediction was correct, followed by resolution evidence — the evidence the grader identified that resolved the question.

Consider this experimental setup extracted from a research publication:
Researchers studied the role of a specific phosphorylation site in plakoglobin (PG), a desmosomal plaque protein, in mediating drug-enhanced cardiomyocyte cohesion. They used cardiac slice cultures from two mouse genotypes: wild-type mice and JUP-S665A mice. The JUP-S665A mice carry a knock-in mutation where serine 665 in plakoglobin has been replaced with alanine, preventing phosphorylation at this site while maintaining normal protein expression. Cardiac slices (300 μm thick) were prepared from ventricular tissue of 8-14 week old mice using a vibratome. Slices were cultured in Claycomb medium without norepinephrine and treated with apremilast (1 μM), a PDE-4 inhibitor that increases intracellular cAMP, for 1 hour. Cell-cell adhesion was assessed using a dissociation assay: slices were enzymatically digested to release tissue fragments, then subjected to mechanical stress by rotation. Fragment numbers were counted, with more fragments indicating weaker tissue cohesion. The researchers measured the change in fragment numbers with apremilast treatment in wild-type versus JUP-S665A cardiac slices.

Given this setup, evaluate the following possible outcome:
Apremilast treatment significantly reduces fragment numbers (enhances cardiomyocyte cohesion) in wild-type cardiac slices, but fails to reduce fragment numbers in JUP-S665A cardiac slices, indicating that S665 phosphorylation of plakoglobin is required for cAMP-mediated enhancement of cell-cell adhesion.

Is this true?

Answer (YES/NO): NO